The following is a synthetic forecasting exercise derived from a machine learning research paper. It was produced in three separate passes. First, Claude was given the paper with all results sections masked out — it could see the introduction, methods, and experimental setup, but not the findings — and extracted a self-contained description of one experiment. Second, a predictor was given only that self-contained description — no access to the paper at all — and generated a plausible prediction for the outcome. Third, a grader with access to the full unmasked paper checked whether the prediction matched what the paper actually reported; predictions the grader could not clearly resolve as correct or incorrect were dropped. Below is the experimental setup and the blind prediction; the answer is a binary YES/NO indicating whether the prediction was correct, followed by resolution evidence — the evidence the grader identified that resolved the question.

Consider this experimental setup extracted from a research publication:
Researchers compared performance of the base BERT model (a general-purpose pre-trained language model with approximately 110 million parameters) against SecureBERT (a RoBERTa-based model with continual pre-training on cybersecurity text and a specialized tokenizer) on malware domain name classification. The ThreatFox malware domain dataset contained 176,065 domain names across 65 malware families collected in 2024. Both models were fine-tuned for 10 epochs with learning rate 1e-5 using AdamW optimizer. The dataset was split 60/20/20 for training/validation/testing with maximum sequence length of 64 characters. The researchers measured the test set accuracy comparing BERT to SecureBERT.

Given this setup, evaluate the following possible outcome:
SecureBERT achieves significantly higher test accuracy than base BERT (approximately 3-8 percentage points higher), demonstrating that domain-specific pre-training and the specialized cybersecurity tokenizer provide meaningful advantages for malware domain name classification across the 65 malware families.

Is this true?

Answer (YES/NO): NO